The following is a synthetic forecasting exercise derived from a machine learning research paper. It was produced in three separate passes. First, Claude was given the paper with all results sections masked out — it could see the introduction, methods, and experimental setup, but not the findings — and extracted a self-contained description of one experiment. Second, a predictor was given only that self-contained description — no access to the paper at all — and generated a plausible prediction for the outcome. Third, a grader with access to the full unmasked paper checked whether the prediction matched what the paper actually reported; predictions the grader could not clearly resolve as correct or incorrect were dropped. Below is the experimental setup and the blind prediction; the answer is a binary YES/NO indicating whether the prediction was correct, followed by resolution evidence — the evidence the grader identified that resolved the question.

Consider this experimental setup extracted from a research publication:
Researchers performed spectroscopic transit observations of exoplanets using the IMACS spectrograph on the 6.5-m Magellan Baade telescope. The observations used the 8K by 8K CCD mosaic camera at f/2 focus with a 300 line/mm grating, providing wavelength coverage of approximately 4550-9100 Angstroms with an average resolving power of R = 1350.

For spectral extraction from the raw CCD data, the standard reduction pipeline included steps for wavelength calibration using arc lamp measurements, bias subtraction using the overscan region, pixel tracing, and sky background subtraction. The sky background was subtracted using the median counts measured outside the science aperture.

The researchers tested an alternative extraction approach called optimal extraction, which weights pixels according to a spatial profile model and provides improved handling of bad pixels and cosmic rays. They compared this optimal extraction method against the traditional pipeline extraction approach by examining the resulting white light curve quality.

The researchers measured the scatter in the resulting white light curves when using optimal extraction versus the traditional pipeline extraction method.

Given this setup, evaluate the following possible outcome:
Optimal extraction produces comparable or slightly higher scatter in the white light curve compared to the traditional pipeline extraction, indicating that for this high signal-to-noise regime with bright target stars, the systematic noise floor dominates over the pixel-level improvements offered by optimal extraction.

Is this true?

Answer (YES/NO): NO